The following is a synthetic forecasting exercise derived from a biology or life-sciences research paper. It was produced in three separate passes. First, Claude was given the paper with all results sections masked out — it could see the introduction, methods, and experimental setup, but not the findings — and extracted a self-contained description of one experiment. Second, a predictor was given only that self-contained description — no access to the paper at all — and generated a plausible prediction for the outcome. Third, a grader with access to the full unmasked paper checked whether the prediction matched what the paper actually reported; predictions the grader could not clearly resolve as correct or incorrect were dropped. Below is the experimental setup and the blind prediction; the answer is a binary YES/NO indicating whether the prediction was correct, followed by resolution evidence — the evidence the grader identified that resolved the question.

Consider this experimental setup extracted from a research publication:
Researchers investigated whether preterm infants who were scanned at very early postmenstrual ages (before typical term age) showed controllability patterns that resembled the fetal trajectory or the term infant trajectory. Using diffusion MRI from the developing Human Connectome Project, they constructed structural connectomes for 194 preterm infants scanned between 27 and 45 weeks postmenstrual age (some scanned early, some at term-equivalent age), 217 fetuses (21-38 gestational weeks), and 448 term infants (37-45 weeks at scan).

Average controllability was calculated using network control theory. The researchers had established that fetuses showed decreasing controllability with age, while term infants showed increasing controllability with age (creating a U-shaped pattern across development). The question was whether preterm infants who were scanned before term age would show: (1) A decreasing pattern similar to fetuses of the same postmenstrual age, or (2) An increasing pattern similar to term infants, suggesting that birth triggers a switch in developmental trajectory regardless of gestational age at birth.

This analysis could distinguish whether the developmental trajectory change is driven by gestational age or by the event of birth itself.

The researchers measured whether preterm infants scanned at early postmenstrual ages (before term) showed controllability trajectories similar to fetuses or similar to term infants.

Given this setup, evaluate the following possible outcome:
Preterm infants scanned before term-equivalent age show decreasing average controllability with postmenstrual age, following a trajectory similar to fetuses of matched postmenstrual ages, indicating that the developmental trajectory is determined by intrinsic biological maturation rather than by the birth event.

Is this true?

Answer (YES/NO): NO